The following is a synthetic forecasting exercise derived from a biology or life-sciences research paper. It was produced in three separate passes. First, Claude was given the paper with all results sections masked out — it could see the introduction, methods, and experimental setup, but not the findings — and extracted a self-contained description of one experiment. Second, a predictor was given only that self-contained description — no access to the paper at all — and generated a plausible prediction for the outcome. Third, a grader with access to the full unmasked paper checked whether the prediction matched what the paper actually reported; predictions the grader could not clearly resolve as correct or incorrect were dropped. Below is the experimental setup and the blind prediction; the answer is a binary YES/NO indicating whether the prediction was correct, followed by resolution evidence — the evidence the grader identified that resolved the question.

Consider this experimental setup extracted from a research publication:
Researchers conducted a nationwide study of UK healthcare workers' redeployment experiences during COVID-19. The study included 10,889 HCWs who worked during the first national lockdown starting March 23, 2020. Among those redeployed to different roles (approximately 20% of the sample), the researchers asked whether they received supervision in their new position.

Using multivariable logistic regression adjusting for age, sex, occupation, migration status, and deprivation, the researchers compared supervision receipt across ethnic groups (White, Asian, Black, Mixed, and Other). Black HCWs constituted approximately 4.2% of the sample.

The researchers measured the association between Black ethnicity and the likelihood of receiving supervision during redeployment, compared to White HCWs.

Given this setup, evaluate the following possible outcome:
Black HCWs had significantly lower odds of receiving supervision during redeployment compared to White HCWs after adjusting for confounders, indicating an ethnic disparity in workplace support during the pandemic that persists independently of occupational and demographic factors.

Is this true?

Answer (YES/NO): NO